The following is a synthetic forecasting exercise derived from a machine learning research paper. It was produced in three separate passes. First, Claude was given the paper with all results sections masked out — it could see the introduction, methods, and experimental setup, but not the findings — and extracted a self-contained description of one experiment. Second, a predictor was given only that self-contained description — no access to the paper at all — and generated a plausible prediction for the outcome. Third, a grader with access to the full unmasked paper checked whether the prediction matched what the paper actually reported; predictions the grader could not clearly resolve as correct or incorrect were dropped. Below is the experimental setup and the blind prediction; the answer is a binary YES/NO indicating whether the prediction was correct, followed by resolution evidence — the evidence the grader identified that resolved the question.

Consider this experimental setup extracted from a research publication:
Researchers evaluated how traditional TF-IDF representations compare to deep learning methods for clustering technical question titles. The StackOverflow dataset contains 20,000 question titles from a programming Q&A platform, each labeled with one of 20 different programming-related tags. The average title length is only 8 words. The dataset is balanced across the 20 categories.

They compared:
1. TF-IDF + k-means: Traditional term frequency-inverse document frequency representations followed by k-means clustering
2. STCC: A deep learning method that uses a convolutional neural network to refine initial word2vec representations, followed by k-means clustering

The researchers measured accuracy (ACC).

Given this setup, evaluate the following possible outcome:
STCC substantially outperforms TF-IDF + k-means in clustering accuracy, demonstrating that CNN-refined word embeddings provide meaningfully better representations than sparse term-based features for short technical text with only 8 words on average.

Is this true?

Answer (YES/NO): NO